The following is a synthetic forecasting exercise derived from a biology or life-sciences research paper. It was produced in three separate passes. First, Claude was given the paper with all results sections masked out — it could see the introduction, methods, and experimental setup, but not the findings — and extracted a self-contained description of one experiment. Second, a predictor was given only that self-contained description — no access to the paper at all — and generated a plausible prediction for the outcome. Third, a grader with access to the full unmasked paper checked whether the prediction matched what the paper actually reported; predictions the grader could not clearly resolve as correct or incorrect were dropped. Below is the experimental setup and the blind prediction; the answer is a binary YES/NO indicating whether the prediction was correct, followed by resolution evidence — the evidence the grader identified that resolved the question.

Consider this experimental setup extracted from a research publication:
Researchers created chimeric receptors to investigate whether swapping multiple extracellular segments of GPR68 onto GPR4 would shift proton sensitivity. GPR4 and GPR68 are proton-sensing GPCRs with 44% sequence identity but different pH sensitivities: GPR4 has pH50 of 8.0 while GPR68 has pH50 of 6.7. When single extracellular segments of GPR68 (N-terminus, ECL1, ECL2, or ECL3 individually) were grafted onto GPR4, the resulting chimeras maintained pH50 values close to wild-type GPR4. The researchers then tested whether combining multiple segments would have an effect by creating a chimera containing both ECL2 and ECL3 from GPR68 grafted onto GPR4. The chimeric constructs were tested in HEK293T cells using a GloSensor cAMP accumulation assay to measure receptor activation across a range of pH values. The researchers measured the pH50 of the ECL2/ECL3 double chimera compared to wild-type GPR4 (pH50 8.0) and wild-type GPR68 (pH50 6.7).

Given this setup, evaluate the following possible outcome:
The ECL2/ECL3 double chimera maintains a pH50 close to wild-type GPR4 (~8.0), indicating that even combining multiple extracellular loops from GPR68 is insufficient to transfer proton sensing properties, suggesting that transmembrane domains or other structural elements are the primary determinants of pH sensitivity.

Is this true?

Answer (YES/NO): NO